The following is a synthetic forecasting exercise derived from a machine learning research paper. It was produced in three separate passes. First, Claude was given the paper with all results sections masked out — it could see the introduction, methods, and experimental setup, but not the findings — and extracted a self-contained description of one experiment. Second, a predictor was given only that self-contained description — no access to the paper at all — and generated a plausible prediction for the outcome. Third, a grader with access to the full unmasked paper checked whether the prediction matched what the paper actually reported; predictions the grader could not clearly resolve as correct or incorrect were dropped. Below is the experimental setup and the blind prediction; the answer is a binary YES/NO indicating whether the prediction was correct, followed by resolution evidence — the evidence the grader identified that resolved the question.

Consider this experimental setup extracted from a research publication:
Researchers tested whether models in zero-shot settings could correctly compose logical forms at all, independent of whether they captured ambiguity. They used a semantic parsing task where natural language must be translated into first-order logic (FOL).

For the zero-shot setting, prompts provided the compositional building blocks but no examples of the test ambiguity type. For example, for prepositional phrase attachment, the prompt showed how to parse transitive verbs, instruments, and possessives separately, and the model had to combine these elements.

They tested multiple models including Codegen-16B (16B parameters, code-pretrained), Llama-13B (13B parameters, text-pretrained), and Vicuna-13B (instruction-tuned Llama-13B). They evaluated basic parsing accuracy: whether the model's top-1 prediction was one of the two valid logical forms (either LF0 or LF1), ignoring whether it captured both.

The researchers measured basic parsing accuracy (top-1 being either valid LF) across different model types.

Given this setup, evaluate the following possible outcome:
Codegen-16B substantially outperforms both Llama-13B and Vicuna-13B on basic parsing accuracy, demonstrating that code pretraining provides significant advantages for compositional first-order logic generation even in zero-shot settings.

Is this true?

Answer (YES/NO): NO